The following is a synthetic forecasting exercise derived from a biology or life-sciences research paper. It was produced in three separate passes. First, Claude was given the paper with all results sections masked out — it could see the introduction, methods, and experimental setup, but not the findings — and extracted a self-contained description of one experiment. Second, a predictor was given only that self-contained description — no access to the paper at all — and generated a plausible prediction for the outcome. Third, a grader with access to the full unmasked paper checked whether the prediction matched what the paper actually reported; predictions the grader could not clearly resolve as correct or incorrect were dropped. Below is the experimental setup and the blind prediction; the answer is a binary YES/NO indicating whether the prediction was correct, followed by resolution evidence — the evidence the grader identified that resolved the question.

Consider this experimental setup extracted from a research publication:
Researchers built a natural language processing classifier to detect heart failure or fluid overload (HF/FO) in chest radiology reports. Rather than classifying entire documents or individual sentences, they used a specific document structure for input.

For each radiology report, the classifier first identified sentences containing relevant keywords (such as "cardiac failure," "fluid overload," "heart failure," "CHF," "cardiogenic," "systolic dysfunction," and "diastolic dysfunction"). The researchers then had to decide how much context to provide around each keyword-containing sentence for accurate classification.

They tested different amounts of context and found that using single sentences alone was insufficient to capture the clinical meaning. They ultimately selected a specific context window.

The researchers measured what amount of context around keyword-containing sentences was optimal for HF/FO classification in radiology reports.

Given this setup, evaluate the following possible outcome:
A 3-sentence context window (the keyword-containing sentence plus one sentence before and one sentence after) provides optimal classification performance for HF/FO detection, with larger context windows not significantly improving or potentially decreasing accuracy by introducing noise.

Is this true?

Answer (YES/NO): YES